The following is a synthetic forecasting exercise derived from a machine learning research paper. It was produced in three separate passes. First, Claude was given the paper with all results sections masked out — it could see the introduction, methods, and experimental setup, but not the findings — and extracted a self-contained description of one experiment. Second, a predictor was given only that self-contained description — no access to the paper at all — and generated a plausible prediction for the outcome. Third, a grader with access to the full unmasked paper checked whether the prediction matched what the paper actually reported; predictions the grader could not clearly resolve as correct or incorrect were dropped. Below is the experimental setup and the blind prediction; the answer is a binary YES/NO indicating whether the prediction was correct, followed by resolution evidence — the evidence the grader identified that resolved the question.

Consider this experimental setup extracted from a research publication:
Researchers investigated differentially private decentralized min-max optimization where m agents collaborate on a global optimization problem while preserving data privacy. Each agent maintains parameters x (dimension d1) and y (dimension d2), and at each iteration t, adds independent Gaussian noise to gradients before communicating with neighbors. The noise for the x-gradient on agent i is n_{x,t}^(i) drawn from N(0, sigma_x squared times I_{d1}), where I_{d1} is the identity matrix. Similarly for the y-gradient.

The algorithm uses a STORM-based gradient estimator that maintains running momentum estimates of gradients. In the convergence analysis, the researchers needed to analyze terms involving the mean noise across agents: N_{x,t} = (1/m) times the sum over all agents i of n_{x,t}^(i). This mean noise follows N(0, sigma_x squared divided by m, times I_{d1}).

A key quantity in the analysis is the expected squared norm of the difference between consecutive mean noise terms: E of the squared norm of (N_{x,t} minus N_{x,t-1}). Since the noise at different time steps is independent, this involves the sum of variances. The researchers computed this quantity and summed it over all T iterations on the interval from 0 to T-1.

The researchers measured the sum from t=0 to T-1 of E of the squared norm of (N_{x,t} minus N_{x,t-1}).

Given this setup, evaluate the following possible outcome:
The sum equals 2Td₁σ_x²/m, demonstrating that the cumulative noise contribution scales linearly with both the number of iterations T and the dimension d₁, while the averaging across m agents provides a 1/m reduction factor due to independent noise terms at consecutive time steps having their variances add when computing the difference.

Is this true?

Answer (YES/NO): YES